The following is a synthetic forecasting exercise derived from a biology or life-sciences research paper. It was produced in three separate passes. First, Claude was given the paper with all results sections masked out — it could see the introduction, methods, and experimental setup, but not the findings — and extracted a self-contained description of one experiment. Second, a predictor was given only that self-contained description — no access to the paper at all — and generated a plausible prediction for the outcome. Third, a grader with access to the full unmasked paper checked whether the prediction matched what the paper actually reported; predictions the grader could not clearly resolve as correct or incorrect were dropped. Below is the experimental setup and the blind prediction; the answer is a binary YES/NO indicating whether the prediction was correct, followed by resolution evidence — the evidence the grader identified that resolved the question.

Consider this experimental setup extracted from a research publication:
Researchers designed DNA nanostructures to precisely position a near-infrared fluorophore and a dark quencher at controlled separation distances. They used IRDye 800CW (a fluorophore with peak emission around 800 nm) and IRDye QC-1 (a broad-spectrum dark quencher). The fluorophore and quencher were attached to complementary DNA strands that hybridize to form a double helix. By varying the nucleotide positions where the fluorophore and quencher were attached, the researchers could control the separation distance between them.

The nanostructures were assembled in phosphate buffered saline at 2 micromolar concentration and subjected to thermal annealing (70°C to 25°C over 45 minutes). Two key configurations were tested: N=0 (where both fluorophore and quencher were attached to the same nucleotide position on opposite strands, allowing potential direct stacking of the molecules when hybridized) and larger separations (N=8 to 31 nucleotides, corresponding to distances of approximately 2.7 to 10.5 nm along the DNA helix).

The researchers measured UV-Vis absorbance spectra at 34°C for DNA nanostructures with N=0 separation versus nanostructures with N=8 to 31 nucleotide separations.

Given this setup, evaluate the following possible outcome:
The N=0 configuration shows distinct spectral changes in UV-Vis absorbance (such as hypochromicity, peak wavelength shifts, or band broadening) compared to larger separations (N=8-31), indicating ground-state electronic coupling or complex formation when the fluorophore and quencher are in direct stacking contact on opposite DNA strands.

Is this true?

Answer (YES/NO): YES